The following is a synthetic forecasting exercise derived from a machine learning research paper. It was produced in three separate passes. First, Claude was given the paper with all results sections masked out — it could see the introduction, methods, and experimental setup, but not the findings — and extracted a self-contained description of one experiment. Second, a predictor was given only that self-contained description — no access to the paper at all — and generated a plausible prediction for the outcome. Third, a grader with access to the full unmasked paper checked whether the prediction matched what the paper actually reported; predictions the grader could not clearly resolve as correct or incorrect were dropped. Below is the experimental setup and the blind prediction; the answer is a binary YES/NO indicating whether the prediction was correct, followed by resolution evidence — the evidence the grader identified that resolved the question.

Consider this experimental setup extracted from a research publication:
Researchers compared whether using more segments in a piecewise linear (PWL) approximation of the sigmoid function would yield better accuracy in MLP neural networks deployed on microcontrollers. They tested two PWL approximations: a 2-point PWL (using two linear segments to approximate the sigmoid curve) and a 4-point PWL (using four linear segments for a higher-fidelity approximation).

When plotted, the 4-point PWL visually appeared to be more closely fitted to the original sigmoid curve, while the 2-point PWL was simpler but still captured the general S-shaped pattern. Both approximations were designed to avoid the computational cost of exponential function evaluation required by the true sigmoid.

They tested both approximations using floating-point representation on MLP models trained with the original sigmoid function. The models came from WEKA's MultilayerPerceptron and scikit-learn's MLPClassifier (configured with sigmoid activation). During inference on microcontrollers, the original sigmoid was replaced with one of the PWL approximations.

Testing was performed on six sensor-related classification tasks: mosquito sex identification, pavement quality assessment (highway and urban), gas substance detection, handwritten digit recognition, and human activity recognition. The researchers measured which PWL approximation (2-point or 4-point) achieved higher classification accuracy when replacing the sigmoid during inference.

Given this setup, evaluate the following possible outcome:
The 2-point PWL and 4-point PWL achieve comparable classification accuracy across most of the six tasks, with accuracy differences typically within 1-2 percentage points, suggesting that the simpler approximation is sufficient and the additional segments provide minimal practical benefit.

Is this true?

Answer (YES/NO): YES